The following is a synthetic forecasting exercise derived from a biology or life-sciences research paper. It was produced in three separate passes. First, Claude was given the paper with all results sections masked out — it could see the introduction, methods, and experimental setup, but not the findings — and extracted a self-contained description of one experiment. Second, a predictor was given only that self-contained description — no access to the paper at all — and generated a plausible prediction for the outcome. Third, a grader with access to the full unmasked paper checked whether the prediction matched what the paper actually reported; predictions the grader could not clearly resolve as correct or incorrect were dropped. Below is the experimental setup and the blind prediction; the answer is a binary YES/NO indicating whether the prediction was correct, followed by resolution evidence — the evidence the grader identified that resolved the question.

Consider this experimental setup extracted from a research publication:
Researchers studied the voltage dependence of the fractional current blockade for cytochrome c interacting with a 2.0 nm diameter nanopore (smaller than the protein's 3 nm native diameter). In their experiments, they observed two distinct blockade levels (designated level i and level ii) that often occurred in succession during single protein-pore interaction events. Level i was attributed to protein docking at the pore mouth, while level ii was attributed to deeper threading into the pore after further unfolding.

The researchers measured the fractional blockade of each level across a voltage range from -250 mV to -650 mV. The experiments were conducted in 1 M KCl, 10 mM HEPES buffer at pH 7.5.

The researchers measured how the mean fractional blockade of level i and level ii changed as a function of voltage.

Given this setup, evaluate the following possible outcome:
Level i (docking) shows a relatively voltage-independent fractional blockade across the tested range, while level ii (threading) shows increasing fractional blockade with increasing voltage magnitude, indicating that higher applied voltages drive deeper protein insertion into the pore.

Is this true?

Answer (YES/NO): NO